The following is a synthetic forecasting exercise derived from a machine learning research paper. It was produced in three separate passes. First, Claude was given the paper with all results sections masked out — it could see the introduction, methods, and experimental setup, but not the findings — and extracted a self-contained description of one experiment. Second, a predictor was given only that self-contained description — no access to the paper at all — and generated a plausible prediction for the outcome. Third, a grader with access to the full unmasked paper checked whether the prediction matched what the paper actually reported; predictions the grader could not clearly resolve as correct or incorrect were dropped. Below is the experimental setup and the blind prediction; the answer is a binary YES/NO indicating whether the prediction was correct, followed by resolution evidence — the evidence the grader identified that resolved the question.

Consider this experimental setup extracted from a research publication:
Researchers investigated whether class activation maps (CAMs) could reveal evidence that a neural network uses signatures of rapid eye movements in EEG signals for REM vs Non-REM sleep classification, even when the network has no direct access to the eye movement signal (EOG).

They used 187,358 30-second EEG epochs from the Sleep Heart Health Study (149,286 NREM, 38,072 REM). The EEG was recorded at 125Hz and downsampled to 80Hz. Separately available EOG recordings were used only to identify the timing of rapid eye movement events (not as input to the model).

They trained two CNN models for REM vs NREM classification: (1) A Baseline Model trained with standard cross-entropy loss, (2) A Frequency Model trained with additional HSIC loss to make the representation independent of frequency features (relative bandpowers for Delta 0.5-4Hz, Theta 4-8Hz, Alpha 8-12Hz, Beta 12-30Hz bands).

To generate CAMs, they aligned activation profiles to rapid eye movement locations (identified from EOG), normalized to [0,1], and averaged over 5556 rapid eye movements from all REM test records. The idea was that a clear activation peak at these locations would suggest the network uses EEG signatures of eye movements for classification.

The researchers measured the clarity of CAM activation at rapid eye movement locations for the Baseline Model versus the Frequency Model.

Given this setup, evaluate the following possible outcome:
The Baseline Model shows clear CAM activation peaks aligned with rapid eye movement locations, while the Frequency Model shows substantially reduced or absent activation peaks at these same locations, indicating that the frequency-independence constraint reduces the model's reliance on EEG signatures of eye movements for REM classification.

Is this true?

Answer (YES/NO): NO